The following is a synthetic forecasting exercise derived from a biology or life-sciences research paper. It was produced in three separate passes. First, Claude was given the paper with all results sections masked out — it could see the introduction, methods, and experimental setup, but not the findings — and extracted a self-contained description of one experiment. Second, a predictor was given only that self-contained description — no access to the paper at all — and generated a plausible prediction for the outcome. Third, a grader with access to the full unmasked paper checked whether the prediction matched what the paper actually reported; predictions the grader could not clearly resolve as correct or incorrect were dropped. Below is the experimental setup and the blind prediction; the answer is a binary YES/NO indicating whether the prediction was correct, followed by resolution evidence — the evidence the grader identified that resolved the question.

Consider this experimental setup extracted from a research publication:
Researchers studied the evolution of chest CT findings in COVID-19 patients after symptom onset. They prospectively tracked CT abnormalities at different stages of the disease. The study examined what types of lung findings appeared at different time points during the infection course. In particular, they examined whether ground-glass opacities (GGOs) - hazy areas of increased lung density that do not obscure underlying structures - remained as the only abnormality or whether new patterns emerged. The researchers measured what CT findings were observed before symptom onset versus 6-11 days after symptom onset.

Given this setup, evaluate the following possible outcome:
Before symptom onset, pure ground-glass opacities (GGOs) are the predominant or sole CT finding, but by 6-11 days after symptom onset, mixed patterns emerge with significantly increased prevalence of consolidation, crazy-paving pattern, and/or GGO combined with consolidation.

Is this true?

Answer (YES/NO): YES